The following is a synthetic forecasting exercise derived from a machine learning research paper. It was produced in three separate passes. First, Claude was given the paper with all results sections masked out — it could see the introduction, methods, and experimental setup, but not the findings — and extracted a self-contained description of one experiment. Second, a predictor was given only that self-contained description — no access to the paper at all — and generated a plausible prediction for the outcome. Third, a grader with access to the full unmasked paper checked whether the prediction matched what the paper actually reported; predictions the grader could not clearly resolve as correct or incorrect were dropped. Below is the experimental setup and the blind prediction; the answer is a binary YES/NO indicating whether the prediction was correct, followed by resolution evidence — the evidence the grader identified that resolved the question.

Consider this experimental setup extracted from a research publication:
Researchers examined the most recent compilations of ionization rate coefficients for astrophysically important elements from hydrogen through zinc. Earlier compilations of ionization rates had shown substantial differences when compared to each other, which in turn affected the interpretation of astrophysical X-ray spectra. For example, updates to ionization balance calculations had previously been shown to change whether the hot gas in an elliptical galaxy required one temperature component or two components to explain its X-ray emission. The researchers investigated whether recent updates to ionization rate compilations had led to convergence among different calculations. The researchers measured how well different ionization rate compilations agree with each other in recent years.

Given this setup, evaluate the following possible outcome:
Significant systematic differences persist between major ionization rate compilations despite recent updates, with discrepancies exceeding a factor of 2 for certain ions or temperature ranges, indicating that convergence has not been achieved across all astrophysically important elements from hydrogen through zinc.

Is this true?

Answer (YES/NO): NO